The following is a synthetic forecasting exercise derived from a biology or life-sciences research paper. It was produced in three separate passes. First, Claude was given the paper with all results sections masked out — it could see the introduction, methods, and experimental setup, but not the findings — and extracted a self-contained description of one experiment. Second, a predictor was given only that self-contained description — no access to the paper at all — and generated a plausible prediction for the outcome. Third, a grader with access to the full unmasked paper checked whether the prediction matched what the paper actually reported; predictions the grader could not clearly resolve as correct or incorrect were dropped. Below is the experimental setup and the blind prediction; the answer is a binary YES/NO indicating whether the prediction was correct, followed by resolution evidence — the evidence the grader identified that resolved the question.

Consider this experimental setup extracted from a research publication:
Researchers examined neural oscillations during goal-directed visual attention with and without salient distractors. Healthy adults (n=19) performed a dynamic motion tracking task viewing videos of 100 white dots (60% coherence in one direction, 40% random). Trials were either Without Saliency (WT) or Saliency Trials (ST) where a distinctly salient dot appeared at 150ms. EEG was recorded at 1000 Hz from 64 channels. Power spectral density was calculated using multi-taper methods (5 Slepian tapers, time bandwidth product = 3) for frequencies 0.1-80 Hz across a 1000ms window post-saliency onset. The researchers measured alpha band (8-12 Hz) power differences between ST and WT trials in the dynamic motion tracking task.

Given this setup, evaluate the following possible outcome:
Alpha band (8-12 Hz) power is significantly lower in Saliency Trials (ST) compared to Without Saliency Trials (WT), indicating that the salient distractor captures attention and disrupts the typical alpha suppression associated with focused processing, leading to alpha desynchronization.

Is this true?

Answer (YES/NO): NO